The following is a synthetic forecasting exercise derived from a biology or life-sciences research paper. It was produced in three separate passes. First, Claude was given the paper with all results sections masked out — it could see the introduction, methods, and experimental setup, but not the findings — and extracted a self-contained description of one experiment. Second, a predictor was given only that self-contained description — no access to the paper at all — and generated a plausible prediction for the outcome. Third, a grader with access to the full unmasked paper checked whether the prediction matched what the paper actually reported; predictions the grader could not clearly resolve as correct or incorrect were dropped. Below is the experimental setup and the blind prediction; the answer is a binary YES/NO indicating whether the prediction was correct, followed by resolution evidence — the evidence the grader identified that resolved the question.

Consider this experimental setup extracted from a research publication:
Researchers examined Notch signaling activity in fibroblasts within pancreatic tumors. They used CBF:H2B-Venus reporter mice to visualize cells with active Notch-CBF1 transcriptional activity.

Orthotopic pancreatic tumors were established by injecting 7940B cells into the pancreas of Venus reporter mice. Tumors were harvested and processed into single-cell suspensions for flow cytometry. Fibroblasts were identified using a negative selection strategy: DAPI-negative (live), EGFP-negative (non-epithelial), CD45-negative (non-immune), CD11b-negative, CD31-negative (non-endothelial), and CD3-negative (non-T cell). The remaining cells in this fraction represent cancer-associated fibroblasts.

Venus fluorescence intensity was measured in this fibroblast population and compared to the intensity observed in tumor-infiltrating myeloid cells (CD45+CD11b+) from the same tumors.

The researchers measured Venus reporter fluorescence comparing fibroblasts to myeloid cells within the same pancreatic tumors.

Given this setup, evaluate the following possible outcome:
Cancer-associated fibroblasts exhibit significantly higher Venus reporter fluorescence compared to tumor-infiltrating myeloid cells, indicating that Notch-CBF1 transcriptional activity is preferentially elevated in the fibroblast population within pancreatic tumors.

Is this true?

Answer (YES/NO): NO